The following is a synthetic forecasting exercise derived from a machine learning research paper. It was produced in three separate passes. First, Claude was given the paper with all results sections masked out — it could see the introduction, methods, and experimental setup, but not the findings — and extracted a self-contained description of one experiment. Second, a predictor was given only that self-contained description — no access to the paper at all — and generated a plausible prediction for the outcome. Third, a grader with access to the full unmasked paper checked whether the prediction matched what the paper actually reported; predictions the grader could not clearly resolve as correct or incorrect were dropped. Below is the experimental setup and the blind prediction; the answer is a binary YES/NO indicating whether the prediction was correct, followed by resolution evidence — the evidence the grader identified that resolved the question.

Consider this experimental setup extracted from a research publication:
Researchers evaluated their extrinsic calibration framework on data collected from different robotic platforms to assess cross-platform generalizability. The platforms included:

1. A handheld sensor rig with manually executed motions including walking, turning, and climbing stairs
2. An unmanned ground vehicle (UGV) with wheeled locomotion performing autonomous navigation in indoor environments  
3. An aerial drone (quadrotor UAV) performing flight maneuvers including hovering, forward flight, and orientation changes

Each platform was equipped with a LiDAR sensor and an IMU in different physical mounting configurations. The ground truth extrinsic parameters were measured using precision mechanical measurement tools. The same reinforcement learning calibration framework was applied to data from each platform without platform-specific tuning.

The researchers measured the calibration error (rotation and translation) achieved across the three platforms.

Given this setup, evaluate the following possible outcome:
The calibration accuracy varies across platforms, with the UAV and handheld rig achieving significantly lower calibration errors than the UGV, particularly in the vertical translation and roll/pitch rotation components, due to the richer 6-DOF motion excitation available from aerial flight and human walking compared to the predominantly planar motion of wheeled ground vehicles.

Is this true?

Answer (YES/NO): NO